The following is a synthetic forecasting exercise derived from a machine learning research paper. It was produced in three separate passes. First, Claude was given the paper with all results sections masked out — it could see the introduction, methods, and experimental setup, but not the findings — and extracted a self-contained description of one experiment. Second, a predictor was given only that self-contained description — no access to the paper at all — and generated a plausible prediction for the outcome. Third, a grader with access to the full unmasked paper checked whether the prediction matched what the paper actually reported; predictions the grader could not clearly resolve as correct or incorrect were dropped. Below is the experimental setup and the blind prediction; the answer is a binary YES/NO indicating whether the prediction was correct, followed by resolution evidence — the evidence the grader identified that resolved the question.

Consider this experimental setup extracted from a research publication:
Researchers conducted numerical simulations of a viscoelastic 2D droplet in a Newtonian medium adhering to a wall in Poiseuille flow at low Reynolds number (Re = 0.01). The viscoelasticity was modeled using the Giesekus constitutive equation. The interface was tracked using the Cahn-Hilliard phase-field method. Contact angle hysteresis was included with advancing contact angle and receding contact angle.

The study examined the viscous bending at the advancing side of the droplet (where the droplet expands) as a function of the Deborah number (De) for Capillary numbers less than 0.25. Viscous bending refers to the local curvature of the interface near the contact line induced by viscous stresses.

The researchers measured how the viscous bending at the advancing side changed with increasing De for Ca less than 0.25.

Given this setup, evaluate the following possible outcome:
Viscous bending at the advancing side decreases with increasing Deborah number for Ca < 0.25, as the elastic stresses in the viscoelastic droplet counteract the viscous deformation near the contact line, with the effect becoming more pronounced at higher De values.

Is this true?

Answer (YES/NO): YES